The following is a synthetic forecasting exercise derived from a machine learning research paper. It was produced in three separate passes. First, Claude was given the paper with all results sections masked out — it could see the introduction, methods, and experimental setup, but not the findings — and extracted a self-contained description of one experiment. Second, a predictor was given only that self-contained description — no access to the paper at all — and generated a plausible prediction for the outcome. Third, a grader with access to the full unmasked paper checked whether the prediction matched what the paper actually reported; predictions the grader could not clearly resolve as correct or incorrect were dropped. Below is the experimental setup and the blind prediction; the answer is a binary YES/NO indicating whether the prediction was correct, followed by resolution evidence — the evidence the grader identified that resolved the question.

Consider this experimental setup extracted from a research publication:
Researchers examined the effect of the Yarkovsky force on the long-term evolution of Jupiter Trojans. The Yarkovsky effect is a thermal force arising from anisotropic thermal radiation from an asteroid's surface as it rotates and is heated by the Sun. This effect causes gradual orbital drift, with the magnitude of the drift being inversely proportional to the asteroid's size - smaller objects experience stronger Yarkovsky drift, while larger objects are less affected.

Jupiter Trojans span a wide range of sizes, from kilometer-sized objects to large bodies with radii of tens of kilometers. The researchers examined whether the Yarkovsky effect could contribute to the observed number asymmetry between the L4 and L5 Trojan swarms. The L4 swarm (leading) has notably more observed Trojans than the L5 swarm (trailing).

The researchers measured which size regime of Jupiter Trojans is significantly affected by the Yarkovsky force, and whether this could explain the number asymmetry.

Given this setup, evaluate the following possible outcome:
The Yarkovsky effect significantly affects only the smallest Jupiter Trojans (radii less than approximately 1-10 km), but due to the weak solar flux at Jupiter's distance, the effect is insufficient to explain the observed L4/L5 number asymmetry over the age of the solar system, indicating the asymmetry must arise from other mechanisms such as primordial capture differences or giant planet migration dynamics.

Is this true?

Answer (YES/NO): NO